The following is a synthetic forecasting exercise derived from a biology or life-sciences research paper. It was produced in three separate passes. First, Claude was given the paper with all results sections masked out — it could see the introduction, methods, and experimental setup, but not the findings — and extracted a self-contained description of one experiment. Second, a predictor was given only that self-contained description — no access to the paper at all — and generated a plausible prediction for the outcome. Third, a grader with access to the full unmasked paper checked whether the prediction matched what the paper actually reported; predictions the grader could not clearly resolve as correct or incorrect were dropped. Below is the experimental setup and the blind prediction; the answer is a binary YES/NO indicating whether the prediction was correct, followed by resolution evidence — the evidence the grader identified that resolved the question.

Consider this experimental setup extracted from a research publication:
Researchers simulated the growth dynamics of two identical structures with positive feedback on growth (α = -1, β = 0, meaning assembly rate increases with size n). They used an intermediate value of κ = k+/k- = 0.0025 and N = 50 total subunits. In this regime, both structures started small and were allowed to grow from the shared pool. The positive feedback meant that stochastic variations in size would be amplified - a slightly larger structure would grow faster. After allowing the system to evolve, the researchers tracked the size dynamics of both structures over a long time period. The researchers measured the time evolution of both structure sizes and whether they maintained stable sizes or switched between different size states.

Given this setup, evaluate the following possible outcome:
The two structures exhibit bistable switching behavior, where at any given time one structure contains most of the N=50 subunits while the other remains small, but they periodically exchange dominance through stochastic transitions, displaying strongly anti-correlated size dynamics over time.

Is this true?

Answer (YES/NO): YES